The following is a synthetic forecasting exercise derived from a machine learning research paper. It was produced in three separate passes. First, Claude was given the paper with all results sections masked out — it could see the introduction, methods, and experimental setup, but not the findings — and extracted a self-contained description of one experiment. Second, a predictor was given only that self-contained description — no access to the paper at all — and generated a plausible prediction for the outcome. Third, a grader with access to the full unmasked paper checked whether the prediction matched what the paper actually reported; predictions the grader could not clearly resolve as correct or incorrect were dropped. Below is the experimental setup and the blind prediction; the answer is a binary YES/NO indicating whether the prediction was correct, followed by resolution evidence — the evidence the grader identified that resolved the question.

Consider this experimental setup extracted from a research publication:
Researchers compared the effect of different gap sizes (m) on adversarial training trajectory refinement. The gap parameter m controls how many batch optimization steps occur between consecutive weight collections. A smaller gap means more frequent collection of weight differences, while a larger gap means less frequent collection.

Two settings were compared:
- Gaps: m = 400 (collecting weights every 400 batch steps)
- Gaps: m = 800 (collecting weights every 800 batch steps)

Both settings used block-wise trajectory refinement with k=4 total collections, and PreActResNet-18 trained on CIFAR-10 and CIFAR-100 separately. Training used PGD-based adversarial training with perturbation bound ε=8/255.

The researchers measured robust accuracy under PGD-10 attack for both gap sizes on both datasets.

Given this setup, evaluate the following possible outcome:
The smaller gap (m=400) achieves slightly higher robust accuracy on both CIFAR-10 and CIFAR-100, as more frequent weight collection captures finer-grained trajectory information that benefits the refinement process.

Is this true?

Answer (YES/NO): NO